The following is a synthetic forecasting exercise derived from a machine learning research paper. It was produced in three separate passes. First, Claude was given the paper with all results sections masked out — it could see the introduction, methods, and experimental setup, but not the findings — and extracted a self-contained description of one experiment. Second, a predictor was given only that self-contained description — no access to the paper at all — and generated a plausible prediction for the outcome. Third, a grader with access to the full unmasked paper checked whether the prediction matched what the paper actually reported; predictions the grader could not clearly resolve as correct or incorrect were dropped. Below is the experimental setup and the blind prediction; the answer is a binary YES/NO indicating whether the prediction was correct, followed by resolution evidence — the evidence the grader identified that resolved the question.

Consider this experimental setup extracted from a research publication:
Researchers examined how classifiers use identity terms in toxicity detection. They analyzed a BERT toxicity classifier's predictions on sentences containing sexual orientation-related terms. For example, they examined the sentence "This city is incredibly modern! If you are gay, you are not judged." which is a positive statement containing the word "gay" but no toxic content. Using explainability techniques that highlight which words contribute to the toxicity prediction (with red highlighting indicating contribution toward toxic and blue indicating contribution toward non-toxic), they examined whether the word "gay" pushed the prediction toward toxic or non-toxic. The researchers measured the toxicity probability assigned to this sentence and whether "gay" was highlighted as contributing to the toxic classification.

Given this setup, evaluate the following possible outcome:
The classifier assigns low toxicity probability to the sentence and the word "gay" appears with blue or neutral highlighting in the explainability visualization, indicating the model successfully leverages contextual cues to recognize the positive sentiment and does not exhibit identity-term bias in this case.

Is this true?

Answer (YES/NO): NO